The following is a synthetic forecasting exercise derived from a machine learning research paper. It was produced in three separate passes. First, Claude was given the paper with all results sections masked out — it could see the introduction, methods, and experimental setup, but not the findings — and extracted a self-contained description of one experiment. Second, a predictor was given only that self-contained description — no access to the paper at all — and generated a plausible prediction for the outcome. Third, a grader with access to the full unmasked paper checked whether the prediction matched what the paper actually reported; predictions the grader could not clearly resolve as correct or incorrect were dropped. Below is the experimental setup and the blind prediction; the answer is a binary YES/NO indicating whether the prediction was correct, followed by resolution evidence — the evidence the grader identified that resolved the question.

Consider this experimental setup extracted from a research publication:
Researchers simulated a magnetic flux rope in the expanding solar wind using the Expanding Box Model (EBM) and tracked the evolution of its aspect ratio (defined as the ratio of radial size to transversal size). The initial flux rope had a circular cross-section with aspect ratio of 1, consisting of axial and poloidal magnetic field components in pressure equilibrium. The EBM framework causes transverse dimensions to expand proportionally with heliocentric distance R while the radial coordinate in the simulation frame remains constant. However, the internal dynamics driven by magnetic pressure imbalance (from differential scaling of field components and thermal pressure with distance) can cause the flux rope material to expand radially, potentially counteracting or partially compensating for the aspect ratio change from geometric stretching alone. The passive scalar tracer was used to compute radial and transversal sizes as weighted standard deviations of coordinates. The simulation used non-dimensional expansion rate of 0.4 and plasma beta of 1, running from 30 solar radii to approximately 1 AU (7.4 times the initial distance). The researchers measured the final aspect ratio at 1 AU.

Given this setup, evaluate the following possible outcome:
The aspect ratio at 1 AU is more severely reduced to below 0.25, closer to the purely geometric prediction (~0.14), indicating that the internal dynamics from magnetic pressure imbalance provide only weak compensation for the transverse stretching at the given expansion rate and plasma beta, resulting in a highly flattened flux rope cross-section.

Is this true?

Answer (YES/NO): NO